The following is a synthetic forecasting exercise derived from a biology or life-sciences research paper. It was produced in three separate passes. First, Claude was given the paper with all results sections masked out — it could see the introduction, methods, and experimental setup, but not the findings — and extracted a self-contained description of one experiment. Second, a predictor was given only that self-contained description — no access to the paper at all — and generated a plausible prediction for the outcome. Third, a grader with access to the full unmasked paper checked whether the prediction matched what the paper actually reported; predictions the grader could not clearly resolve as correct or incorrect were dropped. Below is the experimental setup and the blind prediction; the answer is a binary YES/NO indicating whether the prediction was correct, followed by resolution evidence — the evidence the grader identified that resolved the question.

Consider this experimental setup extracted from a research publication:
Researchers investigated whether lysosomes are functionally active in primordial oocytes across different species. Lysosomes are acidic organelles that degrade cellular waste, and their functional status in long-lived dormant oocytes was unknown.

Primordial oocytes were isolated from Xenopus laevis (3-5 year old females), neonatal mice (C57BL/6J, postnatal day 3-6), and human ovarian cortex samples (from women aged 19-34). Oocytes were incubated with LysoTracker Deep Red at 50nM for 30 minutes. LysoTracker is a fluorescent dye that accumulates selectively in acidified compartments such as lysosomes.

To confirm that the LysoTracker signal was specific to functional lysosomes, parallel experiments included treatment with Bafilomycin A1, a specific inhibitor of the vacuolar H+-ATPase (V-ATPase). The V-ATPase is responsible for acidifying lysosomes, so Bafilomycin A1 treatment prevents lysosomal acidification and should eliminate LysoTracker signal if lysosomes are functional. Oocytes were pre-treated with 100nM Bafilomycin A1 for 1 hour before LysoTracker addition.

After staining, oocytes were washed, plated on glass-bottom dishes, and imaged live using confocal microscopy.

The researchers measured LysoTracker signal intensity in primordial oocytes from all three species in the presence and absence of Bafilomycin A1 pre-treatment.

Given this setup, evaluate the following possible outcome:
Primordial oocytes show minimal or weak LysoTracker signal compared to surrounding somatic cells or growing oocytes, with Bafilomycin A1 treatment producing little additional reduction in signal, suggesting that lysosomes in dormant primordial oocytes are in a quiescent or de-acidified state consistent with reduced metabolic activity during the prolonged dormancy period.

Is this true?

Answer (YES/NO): NO